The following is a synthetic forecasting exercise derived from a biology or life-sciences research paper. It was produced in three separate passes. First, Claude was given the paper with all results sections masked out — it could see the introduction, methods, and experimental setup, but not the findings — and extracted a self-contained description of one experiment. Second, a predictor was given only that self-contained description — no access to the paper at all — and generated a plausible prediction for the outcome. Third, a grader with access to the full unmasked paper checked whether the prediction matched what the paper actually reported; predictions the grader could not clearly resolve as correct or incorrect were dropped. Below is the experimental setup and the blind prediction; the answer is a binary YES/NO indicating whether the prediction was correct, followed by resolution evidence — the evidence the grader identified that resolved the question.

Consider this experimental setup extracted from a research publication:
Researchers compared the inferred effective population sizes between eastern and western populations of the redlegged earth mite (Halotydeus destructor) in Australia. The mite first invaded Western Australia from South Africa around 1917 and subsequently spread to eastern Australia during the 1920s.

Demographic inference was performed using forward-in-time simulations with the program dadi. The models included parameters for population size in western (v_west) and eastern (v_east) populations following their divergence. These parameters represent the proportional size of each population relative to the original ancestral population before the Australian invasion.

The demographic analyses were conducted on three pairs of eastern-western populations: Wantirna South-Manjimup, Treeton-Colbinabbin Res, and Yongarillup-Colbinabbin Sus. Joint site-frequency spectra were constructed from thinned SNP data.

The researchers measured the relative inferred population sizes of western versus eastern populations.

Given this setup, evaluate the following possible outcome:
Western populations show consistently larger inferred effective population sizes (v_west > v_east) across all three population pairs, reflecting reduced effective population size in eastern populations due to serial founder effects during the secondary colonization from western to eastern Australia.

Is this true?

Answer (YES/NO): YES